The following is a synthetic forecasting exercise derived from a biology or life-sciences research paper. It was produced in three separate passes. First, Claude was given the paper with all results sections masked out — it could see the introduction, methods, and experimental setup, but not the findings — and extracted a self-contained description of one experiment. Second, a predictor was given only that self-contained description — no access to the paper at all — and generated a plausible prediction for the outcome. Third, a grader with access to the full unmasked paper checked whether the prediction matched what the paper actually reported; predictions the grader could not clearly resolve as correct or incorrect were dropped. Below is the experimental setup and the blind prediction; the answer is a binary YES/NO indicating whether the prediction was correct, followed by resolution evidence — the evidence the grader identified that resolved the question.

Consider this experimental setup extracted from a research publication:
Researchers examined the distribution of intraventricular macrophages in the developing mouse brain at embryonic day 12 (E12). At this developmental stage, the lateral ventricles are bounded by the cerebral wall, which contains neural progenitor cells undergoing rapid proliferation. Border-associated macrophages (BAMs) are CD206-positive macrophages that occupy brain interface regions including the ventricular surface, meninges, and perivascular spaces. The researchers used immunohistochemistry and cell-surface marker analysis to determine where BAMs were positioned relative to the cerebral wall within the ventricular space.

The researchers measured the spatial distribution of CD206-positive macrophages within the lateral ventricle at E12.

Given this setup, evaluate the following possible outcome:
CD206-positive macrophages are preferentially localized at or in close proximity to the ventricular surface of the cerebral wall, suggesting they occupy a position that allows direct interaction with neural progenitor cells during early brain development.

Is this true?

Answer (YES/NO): YES